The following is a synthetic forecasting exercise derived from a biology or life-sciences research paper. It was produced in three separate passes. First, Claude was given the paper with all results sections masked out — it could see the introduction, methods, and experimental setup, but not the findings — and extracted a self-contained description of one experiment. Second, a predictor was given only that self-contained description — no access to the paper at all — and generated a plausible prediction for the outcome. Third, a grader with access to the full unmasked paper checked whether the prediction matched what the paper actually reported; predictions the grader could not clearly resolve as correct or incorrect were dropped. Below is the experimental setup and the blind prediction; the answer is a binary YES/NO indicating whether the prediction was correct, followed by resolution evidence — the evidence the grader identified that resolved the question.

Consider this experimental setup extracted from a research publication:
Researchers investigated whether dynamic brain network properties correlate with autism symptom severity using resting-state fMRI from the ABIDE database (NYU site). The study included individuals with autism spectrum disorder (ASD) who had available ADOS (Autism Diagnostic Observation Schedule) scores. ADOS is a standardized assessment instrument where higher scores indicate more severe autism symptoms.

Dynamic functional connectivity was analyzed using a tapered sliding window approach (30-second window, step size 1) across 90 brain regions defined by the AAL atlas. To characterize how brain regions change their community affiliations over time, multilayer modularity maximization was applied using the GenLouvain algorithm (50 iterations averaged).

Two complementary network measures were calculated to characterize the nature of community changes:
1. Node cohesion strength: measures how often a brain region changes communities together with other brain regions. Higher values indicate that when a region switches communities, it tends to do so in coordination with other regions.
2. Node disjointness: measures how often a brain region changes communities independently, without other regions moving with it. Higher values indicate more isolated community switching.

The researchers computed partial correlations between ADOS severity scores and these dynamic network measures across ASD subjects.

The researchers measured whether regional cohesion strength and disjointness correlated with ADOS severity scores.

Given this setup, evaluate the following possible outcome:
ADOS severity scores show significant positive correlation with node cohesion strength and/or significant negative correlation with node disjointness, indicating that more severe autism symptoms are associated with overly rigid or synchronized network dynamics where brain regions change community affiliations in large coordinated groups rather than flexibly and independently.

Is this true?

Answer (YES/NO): NO